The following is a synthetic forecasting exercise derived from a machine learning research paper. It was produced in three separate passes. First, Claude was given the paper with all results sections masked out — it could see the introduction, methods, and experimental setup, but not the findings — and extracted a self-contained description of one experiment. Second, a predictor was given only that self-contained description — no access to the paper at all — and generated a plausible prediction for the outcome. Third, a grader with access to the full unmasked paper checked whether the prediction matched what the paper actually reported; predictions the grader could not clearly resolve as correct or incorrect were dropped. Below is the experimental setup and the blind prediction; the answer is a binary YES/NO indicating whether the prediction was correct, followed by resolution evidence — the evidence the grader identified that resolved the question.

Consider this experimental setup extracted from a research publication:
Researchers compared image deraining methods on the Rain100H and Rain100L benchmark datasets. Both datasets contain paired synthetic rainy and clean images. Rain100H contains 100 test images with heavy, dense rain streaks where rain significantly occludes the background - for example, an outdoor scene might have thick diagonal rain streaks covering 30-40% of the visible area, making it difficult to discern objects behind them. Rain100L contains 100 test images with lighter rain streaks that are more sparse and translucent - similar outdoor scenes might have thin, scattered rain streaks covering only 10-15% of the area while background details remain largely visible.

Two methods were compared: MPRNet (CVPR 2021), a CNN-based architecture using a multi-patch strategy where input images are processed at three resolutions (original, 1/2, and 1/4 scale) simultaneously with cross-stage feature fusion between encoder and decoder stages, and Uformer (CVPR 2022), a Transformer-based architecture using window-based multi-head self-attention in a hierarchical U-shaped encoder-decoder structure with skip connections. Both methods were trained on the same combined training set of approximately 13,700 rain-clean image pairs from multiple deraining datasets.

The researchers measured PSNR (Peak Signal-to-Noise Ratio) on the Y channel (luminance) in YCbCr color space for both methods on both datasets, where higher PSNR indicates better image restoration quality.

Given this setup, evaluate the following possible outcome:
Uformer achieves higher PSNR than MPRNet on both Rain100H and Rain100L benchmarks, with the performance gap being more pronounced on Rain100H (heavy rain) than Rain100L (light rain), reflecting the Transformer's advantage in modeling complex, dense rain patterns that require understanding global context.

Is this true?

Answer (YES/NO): NO